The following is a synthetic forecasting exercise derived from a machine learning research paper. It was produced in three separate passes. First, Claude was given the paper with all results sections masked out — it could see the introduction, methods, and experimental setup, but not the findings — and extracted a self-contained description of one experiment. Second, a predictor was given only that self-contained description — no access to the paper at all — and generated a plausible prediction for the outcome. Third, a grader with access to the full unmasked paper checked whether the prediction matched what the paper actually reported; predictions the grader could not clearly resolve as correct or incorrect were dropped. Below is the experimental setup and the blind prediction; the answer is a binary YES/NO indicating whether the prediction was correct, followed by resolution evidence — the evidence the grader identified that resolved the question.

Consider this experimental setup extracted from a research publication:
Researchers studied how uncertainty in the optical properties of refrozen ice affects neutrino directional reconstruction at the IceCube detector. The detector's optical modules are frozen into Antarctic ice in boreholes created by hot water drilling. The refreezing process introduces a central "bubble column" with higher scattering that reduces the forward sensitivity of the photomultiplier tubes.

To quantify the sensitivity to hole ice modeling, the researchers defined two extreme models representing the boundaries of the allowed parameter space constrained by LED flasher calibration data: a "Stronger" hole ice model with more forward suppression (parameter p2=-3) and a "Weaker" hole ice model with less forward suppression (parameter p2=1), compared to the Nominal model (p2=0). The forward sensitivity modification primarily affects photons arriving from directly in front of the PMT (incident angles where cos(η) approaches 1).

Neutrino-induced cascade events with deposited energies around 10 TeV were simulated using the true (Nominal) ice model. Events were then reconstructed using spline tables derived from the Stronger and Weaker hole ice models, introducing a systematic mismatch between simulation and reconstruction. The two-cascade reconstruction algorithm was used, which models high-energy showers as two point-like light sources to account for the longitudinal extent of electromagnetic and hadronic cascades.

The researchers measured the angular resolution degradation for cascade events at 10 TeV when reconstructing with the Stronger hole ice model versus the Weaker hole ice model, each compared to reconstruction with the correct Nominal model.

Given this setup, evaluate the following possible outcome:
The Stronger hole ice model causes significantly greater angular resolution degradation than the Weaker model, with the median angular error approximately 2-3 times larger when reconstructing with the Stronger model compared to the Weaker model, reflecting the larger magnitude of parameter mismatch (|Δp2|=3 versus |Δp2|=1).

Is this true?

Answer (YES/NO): NO